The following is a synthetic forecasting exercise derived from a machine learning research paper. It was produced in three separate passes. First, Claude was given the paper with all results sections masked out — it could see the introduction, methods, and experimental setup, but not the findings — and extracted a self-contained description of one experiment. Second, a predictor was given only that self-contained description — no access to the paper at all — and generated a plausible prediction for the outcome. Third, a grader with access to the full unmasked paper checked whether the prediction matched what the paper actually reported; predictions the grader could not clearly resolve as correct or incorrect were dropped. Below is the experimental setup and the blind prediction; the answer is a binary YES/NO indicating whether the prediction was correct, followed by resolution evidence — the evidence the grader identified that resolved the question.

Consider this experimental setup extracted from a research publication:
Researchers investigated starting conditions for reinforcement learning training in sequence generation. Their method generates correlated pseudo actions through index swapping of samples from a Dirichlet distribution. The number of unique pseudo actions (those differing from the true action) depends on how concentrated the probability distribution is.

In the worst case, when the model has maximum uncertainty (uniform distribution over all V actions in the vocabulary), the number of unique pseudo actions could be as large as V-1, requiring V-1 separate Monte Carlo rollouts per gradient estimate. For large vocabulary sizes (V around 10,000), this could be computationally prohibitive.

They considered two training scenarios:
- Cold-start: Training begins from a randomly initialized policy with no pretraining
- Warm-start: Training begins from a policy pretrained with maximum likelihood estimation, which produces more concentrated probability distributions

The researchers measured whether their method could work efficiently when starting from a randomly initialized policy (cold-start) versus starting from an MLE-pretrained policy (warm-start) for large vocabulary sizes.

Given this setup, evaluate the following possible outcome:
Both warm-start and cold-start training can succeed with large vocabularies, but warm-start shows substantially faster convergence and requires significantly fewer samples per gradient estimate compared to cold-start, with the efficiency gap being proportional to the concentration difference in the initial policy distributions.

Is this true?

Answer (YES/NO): NO